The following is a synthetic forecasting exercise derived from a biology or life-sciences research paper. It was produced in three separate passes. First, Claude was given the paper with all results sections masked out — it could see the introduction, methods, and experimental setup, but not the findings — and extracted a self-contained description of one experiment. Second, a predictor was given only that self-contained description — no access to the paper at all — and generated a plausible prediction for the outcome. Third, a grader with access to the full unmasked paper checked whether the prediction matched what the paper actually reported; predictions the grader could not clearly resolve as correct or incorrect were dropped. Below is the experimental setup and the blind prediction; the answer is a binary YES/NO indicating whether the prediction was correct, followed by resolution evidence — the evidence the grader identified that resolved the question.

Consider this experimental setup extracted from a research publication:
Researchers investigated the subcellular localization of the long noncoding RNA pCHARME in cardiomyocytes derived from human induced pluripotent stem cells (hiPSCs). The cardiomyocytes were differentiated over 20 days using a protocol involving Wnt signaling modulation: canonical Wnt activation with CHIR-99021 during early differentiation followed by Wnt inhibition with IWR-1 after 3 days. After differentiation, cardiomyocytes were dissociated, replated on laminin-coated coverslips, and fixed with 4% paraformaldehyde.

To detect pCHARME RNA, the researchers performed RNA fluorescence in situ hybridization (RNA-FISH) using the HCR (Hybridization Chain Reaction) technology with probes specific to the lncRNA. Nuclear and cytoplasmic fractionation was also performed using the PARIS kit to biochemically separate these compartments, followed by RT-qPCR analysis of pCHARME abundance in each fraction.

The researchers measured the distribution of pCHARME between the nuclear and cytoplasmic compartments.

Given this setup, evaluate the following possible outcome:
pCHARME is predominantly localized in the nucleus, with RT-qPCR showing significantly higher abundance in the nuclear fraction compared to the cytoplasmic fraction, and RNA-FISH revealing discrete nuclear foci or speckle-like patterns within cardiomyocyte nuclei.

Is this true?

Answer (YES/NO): YES